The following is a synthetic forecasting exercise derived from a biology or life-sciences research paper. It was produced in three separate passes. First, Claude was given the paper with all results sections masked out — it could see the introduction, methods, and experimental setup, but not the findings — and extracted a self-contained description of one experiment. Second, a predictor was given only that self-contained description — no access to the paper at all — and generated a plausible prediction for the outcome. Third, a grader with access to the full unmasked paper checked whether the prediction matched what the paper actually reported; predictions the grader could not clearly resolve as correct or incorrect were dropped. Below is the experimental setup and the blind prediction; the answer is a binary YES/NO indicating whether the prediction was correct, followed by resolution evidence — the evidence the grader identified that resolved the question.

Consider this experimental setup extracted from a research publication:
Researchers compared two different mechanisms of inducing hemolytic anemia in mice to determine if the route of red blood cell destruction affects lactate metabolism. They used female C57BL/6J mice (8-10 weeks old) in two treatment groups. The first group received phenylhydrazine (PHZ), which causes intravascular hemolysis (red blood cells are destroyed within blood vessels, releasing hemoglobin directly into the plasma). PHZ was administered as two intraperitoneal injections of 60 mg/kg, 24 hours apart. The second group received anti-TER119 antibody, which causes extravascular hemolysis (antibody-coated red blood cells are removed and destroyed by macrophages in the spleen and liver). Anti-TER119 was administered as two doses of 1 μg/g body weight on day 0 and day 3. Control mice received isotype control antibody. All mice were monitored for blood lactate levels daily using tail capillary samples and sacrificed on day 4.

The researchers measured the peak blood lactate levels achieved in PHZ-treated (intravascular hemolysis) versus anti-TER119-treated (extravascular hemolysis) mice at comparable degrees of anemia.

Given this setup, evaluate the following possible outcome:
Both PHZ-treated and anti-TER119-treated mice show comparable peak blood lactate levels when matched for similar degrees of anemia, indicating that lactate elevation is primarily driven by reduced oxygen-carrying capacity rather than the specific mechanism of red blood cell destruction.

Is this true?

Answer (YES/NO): YES